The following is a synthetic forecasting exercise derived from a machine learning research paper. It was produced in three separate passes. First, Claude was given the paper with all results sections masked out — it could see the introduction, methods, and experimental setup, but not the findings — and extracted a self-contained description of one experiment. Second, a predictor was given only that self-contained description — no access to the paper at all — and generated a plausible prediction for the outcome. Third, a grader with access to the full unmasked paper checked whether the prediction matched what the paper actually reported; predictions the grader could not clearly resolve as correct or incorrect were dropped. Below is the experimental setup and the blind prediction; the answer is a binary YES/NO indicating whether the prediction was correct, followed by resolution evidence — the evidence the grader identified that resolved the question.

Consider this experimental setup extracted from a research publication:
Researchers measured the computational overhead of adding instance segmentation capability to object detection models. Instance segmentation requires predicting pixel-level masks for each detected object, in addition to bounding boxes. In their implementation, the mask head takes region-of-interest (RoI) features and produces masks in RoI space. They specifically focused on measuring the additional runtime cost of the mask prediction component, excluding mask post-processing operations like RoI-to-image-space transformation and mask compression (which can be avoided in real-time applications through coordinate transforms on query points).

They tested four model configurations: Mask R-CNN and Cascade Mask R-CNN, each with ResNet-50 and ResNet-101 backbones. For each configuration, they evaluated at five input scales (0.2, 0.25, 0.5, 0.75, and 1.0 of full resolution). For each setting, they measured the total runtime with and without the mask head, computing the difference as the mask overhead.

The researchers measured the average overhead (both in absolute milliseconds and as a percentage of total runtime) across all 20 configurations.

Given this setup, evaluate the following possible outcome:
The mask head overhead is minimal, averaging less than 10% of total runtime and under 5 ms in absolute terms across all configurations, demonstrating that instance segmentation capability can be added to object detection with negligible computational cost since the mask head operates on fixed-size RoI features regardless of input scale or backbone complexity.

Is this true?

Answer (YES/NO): NO